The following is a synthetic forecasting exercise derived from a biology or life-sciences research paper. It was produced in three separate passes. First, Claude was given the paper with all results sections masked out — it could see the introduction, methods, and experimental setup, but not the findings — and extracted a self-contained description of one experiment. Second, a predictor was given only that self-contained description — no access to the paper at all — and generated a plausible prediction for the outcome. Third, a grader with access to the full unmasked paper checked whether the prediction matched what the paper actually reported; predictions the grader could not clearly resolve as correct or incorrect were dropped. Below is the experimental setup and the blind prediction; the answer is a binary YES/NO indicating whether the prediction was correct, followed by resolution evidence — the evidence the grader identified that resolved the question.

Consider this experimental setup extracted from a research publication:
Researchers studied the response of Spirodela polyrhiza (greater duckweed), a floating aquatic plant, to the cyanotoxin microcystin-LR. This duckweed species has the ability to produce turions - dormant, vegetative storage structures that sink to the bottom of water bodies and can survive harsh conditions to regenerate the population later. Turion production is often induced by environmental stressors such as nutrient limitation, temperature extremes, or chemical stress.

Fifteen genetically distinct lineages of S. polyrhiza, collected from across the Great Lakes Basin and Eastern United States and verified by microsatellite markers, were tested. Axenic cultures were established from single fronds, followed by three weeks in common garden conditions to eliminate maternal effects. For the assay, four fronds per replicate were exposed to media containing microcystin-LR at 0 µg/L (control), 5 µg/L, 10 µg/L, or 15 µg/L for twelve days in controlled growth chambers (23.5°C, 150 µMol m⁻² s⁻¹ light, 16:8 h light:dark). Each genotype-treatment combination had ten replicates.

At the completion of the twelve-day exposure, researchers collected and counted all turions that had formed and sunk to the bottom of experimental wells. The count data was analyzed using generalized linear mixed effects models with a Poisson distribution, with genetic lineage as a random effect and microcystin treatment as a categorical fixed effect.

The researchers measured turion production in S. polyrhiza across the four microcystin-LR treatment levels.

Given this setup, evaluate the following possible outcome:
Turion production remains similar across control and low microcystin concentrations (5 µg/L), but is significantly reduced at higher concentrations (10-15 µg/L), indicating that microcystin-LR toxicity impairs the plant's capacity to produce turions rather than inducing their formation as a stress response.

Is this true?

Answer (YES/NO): NO